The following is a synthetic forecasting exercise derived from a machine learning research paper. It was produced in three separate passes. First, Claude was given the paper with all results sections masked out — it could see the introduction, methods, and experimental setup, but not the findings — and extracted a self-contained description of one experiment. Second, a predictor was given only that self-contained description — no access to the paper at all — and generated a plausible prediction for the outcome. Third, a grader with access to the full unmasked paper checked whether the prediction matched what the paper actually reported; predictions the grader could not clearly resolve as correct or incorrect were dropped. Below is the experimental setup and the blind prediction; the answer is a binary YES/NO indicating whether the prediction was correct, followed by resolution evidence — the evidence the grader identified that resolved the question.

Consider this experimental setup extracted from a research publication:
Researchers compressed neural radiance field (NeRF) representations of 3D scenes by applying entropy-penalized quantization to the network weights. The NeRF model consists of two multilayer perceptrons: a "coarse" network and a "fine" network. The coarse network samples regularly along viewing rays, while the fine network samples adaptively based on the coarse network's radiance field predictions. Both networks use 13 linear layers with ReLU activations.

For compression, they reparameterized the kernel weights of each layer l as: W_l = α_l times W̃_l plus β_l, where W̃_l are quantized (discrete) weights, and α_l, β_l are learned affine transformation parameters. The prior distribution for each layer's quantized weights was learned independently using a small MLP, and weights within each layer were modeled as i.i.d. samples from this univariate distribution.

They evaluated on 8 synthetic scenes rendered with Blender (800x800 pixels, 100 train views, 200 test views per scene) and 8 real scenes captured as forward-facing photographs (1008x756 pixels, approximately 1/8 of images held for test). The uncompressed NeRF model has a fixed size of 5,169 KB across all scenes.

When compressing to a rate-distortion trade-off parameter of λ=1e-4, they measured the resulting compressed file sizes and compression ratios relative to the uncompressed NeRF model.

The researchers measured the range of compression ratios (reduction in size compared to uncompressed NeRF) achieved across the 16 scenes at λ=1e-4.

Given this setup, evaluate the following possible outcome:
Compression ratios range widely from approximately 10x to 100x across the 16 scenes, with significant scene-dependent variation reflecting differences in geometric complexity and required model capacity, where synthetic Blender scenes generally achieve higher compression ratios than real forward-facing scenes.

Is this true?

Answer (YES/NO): NO